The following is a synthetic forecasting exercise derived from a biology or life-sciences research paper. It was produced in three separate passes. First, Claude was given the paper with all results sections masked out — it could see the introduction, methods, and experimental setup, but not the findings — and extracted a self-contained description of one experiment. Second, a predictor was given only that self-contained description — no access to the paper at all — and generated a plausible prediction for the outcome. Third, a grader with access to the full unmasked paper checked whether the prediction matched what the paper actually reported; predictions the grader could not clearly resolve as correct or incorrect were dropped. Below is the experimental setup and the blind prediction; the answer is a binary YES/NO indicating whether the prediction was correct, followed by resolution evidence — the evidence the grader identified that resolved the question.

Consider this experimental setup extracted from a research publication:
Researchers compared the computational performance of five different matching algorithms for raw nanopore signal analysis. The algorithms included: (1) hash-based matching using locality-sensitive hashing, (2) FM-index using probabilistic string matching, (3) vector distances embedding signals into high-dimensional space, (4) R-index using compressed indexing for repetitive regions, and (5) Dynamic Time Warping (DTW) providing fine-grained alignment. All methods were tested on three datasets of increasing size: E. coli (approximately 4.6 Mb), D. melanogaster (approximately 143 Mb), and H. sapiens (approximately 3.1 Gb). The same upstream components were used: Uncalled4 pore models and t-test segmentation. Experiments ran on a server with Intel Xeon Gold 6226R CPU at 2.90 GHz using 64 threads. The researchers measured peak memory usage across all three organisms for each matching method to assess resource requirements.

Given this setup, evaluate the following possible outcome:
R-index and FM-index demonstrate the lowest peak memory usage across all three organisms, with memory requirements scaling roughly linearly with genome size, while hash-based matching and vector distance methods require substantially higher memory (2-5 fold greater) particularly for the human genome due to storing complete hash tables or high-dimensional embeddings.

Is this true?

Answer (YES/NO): NO